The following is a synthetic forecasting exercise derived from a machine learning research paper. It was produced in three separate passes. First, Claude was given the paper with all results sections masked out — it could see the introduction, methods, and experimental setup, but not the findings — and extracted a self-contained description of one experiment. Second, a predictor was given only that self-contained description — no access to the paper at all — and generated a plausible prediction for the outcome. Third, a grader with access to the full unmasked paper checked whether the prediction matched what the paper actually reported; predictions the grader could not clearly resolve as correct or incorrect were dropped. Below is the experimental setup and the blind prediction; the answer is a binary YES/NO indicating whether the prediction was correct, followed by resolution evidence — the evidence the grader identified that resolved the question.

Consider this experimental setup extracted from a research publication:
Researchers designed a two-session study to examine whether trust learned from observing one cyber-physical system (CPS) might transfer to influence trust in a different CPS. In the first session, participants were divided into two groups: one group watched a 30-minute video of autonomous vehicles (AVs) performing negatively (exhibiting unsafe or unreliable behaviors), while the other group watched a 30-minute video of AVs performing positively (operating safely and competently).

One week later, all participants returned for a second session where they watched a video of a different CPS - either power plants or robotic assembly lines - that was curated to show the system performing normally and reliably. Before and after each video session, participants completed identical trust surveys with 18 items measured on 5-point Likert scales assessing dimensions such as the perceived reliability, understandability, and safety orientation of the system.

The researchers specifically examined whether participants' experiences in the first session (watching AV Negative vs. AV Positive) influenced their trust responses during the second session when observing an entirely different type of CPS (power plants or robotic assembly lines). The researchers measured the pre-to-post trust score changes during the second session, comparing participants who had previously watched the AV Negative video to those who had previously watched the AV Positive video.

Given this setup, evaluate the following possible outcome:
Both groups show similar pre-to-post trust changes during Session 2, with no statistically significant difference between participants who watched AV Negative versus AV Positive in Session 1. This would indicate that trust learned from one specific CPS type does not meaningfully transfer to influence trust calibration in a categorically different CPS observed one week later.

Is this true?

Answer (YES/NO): NO